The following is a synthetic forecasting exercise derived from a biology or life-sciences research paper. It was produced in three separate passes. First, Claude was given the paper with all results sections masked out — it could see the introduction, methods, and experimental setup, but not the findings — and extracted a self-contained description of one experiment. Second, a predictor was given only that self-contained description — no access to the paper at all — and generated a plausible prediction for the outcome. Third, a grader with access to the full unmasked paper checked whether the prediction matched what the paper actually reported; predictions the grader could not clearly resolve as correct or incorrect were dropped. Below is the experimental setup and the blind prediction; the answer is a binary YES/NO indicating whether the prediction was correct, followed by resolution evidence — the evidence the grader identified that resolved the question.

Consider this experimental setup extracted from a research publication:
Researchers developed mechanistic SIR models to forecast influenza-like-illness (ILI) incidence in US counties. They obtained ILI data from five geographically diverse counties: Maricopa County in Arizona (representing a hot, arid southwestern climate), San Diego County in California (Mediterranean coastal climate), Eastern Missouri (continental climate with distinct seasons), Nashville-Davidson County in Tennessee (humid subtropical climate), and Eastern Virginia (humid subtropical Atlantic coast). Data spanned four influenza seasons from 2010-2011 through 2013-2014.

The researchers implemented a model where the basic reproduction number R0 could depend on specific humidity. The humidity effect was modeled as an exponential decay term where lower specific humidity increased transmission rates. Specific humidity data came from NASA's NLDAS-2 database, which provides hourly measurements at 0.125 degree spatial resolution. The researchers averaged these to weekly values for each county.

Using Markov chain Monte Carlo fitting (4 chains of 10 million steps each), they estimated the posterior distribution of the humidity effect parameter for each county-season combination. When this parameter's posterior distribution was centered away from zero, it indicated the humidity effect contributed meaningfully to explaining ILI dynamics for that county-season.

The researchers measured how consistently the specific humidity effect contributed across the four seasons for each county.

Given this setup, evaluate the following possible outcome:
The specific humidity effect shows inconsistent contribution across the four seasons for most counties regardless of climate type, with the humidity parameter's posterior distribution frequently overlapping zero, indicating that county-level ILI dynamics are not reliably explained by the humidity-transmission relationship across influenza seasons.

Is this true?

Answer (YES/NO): NO